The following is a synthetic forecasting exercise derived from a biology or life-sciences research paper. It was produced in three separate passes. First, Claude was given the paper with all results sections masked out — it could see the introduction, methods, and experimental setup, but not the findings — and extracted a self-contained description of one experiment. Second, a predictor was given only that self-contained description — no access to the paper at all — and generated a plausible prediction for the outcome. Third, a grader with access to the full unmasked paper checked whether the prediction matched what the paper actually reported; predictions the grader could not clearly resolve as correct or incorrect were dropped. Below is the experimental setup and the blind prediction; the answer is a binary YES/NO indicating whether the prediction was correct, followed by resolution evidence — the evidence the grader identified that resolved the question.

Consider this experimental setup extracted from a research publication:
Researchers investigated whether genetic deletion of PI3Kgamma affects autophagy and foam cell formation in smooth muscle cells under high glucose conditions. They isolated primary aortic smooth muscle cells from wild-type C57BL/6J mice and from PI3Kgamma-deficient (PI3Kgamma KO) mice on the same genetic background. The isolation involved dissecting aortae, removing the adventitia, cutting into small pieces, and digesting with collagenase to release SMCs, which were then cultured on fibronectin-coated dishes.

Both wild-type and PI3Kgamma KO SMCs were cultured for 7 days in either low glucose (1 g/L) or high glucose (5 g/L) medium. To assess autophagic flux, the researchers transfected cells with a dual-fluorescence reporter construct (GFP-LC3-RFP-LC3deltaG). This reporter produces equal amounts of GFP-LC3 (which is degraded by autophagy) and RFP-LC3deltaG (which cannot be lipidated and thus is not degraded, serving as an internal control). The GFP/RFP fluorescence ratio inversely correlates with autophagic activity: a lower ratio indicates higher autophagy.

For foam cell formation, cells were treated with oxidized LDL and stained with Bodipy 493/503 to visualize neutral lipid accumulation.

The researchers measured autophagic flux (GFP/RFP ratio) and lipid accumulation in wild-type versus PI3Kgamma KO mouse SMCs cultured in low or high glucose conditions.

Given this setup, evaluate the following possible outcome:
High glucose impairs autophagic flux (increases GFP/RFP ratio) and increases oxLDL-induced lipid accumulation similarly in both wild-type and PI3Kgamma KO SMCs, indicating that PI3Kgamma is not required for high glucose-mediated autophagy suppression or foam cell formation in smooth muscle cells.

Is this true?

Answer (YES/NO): NO